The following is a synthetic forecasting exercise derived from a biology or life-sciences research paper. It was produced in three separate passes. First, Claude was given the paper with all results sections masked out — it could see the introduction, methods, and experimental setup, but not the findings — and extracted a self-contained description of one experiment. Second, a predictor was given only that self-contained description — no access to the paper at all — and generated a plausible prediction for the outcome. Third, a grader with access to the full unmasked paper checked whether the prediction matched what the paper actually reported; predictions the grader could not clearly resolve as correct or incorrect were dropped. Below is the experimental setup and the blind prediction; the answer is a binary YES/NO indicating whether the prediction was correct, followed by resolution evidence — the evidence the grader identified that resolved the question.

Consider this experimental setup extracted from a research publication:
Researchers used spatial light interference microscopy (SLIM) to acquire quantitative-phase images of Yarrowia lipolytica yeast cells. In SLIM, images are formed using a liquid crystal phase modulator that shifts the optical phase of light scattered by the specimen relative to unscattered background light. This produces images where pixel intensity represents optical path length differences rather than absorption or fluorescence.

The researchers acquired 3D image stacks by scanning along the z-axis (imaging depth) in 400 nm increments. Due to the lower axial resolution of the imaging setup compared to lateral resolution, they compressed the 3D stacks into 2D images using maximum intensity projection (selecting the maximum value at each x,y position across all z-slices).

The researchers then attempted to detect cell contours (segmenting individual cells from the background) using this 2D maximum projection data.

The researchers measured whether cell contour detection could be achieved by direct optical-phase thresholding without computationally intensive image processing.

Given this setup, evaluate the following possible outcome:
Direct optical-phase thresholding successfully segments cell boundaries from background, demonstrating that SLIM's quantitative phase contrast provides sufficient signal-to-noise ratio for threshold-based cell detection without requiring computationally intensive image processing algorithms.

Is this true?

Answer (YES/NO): YES